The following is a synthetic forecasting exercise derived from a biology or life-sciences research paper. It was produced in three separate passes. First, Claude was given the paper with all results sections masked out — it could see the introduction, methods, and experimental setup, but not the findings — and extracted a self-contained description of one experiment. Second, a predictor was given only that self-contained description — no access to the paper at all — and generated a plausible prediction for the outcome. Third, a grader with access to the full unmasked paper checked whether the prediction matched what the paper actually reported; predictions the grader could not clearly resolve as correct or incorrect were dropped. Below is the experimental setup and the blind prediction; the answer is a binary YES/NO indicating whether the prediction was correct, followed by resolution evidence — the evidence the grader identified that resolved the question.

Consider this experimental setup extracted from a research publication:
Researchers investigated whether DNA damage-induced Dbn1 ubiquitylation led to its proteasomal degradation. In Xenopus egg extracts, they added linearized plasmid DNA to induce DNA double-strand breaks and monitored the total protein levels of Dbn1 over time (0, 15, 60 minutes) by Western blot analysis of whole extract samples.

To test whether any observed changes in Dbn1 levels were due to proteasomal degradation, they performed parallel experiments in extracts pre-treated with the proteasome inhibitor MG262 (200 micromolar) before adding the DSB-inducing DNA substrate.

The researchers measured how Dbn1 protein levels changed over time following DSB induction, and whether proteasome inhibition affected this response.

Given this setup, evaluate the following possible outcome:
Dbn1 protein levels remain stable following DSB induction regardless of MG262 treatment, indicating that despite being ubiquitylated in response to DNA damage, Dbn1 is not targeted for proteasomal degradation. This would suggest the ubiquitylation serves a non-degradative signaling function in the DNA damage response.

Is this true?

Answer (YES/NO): NO